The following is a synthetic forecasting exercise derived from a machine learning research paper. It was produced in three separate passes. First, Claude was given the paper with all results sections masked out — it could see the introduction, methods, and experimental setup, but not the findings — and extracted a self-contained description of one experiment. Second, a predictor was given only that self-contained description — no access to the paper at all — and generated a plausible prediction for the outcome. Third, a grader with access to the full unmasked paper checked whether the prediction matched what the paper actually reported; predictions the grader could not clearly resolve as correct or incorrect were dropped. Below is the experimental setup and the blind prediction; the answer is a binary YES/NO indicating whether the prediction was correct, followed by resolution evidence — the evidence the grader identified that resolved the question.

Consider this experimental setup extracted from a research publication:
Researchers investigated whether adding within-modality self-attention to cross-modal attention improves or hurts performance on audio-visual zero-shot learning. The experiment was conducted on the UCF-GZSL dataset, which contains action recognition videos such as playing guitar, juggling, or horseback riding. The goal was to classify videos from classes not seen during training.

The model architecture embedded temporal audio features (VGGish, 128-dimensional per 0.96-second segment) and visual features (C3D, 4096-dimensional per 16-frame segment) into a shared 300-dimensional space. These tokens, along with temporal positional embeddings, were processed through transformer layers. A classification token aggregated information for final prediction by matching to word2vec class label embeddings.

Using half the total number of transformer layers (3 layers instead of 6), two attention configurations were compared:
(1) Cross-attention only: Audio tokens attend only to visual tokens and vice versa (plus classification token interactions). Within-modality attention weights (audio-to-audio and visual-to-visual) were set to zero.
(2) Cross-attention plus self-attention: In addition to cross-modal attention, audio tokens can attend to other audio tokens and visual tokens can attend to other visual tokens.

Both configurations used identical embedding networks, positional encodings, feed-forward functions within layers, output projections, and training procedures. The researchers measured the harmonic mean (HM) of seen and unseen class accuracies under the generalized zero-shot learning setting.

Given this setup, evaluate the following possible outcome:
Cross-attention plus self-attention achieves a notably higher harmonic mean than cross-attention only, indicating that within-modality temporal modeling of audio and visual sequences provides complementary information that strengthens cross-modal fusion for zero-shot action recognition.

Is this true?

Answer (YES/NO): NO